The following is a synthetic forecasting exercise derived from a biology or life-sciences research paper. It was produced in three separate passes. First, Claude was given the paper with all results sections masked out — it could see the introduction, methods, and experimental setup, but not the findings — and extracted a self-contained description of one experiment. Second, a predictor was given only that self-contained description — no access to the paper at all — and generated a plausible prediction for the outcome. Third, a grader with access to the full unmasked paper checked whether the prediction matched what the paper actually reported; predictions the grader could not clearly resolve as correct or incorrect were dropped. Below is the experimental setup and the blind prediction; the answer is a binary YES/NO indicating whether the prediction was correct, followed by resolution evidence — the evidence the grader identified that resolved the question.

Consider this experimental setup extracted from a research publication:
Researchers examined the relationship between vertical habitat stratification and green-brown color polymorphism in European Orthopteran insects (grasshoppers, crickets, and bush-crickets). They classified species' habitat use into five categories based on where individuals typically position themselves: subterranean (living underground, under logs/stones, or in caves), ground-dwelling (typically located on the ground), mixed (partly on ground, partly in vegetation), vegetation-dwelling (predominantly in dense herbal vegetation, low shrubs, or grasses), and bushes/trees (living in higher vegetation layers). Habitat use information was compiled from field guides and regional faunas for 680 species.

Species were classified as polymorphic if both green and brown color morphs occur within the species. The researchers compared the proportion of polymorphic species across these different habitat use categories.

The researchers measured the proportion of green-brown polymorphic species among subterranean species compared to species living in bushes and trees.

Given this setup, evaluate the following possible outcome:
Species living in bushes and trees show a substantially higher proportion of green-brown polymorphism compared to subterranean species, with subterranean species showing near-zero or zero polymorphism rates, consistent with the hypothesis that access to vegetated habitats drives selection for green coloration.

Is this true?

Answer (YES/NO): YES